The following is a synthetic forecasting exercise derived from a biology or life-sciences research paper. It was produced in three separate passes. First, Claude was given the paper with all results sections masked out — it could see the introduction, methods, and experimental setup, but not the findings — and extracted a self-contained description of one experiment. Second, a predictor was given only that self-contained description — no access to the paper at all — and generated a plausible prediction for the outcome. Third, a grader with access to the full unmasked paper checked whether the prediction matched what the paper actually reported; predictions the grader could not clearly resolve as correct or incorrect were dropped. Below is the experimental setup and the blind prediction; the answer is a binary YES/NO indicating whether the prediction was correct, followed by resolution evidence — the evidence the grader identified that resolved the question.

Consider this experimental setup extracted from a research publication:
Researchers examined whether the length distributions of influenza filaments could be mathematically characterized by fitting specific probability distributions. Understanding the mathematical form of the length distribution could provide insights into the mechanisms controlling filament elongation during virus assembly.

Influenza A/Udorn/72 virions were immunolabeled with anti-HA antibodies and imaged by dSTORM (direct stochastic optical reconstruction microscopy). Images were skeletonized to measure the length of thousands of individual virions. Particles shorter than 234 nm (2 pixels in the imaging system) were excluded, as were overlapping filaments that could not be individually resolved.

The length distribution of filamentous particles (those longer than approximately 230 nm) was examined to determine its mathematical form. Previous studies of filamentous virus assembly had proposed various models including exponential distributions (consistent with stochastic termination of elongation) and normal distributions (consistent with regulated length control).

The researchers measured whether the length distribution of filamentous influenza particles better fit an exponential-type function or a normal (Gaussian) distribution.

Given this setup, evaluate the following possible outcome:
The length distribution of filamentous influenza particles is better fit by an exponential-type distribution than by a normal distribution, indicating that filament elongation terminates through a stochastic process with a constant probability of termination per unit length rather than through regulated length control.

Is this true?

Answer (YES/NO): YES